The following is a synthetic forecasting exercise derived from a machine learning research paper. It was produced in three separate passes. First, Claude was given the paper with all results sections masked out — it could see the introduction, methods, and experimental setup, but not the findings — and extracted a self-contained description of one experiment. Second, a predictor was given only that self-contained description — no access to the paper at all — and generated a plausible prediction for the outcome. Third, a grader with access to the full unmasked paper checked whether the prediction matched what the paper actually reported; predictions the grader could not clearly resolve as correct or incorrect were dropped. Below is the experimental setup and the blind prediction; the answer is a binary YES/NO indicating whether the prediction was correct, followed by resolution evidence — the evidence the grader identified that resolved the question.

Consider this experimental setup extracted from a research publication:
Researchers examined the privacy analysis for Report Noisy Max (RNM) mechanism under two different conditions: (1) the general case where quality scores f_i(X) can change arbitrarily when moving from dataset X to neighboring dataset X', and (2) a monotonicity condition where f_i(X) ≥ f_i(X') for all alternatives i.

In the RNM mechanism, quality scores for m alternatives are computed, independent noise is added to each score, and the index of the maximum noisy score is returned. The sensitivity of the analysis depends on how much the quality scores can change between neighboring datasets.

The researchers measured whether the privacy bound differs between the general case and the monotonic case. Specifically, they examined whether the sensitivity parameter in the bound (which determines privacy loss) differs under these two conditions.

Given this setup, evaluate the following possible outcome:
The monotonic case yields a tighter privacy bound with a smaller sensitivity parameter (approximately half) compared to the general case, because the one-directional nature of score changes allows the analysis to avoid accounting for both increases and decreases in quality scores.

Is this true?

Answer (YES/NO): YES